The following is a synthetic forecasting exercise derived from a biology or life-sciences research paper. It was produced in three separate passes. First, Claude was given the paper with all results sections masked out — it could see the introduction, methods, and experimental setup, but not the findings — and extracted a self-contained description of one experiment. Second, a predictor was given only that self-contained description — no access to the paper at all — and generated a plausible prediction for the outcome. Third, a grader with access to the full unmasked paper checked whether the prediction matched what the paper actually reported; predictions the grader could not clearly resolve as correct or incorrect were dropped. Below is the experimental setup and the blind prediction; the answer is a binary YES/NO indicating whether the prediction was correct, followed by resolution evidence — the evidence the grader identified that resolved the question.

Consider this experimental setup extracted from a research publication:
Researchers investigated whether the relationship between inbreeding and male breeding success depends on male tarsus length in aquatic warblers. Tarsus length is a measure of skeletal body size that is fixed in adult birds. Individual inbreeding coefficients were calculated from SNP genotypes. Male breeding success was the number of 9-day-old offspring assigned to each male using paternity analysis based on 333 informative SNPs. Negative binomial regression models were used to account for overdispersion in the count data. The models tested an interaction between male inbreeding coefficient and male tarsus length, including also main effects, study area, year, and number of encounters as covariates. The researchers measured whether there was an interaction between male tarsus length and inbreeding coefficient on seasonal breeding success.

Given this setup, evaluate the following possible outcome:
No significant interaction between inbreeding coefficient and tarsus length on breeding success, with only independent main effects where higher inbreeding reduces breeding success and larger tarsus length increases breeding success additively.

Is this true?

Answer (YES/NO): NO